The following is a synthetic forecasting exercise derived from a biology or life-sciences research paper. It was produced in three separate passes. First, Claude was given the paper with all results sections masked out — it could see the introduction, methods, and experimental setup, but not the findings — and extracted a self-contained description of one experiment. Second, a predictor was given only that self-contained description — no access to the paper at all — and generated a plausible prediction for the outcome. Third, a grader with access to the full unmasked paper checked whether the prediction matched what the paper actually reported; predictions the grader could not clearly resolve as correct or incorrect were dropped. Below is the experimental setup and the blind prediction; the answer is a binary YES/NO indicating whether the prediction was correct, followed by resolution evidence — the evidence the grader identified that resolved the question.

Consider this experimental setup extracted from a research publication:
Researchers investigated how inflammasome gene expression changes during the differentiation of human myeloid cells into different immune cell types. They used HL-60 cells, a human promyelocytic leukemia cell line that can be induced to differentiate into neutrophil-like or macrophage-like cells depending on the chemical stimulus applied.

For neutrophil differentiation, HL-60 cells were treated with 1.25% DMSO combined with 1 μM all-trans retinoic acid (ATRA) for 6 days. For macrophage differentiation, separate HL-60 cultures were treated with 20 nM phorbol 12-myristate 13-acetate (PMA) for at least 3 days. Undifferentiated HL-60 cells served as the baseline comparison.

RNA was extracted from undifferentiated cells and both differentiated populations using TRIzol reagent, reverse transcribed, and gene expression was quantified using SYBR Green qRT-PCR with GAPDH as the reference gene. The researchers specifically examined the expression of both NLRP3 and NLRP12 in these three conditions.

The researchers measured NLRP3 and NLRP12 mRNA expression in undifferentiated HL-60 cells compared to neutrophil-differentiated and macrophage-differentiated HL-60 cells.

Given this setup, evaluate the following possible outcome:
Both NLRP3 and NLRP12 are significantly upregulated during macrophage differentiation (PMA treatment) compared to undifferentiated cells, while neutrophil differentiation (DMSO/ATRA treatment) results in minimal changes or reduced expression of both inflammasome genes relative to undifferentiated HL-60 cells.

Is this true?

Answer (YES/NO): NO